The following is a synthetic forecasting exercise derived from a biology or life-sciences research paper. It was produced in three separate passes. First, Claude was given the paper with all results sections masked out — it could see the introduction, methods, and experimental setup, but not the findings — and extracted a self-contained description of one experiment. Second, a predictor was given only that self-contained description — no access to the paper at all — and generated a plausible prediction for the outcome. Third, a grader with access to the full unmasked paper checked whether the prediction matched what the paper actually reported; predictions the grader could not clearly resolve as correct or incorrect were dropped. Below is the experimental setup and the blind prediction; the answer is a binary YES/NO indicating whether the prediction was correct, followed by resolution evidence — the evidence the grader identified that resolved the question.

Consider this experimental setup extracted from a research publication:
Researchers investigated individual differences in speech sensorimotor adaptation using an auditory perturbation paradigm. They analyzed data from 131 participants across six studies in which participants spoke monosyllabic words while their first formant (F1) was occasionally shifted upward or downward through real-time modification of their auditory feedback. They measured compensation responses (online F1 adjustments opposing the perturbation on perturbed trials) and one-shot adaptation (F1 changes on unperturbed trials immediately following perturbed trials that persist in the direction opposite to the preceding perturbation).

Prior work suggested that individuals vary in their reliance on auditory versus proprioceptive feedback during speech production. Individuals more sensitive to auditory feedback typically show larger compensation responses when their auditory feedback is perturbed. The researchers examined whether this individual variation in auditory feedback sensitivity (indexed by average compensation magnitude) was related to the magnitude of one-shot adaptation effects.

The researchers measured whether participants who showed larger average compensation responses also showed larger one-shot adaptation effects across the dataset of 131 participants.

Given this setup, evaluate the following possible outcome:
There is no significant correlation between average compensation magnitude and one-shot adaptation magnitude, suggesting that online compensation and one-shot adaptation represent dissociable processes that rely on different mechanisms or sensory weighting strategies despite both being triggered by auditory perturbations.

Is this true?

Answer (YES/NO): NO